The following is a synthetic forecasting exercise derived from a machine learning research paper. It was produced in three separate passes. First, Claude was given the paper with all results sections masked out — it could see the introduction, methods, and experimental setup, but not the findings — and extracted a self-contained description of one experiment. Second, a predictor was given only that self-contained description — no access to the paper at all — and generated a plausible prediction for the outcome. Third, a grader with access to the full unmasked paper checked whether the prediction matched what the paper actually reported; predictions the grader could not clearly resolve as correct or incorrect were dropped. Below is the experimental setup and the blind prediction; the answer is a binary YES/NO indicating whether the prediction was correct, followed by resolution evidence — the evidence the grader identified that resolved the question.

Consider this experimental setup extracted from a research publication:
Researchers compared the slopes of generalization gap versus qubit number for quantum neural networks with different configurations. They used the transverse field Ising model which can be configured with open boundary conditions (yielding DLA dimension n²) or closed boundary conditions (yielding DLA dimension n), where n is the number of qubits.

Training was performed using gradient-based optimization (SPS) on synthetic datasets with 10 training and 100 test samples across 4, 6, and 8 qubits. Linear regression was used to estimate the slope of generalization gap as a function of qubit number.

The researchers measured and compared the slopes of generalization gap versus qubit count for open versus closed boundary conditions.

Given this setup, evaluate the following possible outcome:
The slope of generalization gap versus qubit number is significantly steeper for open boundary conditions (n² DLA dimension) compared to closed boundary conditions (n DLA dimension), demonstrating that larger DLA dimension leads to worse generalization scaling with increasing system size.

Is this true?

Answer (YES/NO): YES